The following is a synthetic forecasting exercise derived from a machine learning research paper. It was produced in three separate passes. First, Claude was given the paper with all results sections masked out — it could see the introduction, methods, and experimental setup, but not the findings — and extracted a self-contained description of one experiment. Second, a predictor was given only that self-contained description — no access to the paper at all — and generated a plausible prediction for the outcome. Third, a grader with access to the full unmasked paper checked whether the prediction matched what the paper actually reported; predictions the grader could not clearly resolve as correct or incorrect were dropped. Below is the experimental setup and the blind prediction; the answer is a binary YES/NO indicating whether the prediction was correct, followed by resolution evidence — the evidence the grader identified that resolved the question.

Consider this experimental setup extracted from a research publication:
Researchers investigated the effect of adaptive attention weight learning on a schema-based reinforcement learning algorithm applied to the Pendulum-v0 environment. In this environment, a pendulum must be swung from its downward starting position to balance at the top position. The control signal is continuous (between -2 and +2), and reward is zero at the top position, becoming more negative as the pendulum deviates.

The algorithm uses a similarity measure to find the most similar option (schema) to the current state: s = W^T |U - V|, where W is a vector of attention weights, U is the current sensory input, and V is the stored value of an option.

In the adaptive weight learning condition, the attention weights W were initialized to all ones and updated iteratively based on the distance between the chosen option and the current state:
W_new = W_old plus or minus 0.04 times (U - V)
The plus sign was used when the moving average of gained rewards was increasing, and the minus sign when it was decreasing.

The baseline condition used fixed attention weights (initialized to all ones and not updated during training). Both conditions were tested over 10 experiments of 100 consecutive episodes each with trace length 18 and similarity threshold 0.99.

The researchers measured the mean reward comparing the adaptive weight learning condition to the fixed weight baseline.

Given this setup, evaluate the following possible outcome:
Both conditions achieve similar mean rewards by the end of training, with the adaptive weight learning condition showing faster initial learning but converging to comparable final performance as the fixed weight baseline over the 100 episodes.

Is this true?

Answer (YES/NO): NO